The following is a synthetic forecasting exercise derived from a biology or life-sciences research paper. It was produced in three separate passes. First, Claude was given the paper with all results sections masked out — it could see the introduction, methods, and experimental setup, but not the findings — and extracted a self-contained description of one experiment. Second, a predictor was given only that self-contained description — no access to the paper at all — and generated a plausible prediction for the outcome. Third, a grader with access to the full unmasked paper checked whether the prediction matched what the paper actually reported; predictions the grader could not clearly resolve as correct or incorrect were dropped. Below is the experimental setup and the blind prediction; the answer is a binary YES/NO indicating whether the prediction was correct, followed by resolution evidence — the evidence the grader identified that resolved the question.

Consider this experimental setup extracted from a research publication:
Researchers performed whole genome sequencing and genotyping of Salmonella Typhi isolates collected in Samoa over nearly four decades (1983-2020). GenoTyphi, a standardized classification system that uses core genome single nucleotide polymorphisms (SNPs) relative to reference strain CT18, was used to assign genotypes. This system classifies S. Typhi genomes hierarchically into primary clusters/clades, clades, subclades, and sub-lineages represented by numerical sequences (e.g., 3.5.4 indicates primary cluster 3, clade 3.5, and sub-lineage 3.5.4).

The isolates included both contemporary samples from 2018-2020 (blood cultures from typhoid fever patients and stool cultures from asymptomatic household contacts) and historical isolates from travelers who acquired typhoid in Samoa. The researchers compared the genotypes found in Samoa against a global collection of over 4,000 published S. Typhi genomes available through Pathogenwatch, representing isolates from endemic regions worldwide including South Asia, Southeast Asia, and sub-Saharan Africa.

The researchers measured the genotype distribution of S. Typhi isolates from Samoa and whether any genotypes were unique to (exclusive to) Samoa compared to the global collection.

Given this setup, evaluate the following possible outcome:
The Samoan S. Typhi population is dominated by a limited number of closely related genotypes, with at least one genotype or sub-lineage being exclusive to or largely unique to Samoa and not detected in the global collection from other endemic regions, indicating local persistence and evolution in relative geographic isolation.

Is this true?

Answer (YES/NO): YES